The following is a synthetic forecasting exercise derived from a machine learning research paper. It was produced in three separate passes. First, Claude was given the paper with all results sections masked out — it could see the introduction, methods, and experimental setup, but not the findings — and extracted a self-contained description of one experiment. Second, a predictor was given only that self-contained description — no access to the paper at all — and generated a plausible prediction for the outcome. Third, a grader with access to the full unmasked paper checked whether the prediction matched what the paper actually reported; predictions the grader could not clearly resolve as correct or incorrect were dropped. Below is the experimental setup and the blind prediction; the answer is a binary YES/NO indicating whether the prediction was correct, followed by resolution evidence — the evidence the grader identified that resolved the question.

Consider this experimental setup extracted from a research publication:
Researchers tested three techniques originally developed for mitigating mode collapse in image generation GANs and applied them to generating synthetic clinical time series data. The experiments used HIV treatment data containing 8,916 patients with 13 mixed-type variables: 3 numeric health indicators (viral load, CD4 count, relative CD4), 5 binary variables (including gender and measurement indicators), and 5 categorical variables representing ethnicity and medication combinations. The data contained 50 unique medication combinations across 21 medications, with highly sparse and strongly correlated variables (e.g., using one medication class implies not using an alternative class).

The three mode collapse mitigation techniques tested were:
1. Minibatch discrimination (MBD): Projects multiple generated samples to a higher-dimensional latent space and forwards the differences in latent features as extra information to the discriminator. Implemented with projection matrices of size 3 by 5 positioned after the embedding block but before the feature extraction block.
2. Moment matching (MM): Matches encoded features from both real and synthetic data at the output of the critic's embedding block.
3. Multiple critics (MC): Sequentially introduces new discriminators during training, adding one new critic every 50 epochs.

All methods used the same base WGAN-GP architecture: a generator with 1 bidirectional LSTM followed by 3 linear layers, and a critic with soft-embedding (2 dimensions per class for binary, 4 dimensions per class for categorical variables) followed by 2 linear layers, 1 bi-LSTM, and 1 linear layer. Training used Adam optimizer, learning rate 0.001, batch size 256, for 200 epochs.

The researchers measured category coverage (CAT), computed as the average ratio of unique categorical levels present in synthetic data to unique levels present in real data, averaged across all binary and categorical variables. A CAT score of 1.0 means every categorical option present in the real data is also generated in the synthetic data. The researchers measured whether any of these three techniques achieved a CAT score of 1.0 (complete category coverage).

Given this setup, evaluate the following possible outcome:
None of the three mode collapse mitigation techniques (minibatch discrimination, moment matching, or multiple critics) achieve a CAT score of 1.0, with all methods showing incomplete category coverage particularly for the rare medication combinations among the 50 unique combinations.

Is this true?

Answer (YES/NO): YES